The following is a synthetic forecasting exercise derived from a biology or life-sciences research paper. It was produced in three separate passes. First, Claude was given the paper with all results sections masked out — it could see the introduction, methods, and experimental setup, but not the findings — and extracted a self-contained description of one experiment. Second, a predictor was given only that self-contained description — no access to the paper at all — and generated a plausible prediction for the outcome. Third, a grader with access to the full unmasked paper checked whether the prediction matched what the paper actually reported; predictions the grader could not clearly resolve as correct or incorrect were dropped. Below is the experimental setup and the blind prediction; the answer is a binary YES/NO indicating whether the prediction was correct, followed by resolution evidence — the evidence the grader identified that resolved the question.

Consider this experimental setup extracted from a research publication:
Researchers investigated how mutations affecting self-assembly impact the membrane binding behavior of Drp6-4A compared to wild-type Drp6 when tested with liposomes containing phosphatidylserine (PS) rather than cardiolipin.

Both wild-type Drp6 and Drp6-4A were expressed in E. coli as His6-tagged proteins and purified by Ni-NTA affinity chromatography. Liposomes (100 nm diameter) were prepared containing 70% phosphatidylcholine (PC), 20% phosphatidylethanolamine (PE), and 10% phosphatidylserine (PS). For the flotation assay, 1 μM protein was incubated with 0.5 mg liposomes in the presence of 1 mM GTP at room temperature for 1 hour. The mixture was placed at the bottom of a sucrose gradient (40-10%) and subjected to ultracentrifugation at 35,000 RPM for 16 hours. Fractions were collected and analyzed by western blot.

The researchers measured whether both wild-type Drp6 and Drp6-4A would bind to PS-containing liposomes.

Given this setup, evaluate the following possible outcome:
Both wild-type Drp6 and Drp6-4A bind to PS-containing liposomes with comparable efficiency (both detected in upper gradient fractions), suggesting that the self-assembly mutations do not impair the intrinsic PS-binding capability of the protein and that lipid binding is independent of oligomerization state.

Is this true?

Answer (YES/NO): YES